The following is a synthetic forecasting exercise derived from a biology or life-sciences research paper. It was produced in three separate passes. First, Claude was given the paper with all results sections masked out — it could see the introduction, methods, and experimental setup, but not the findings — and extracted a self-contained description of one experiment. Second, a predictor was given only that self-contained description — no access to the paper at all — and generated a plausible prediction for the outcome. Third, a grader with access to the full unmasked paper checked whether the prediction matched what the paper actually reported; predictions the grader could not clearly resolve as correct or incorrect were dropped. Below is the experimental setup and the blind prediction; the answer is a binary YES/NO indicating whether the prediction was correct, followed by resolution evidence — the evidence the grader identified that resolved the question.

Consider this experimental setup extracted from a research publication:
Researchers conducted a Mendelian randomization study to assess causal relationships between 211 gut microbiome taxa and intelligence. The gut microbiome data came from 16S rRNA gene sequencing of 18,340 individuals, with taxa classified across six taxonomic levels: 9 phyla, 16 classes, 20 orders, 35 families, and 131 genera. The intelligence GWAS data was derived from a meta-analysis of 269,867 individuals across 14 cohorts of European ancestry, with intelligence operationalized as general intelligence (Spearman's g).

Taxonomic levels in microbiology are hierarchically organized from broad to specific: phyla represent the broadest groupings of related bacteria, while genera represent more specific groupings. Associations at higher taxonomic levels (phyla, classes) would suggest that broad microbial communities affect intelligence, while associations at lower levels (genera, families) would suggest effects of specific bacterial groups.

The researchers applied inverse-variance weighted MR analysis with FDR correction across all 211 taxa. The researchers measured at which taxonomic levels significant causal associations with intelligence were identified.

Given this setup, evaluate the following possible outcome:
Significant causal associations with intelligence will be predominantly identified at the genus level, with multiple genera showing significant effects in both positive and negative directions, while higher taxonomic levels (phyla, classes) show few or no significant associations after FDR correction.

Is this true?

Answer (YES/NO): YES